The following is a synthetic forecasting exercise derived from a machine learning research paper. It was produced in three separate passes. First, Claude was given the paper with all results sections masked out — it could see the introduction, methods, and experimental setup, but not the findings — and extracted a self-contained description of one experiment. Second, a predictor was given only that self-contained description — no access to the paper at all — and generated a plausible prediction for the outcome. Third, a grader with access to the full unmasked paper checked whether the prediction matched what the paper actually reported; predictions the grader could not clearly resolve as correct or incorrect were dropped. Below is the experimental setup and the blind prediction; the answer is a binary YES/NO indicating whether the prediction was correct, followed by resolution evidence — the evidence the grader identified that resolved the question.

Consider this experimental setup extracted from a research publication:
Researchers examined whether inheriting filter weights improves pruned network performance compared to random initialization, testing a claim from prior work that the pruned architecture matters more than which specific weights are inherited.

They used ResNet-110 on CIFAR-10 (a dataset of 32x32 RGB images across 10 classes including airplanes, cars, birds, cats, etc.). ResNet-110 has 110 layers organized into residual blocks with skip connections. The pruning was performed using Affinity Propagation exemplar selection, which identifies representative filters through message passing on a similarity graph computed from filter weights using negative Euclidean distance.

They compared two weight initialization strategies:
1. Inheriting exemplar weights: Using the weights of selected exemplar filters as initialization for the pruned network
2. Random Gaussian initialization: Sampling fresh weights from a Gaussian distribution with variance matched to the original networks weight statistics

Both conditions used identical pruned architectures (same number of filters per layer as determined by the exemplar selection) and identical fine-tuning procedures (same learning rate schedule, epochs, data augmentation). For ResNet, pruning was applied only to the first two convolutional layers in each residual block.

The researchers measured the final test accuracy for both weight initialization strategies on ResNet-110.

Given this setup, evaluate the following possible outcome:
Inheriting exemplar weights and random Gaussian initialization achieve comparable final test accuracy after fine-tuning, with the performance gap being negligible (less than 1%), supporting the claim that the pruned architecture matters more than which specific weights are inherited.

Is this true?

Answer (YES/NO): NO